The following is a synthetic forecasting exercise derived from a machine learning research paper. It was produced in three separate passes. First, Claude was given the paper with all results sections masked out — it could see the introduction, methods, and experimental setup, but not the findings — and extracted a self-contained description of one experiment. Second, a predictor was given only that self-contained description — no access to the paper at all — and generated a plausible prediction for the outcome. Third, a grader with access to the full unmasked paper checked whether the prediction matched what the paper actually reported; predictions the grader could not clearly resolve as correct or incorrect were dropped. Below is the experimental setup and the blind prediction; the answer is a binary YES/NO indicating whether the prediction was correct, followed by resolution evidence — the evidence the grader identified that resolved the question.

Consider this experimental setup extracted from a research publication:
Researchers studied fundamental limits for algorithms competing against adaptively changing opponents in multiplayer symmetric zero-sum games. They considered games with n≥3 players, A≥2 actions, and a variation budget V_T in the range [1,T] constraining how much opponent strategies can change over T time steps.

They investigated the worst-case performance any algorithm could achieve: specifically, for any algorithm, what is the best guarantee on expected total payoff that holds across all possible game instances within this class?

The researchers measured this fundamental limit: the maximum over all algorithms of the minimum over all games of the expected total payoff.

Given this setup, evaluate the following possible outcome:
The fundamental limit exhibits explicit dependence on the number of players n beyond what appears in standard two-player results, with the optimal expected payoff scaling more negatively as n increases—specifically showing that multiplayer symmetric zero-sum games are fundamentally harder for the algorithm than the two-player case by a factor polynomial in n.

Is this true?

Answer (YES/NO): NO